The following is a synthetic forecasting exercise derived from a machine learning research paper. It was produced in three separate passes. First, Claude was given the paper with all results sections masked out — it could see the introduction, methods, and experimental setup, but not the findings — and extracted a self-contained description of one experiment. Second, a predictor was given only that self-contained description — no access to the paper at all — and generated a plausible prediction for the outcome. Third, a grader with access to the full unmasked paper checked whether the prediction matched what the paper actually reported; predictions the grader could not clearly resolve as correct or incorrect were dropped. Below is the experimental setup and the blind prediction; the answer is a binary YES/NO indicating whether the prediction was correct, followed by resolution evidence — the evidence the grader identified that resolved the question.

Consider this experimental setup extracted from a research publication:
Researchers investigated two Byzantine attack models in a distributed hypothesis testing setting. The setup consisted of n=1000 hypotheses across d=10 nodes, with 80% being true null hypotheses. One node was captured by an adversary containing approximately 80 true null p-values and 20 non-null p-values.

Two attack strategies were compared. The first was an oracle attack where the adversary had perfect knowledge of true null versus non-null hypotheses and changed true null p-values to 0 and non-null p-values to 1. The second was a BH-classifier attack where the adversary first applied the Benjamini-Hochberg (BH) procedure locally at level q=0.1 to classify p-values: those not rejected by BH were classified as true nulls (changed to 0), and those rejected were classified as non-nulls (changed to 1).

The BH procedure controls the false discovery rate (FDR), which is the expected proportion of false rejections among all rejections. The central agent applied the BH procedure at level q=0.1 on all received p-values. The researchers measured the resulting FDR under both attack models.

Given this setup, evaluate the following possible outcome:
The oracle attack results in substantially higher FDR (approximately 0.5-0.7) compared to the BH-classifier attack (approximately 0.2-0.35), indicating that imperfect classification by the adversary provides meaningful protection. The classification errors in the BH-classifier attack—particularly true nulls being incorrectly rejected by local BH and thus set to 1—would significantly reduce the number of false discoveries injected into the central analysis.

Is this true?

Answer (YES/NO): NO